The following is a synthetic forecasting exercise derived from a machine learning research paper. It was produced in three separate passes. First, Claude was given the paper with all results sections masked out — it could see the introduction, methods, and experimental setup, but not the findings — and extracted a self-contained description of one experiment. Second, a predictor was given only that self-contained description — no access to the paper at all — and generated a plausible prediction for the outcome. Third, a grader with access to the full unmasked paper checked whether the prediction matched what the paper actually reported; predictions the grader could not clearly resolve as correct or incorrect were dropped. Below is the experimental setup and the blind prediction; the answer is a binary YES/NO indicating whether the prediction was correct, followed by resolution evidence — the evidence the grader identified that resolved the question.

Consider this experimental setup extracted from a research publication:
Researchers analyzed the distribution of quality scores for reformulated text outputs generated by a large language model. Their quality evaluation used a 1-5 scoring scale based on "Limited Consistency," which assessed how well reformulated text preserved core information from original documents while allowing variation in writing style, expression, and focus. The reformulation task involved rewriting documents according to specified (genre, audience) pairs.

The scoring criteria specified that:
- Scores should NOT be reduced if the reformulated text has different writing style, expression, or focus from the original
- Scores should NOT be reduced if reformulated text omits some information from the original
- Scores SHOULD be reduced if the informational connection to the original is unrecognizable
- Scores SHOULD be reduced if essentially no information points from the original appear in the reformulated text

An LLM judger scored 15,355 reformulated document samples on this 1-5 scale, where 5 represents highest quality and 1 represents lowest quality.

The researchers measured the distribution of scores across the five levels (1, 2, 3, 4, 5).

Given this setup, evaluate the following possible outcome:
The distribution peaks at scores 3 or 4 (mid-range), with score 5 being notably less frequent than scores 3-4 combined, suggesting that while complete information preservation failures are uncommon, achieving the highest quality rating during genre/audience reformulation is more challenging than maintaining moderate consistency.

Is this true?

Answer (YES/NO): NO